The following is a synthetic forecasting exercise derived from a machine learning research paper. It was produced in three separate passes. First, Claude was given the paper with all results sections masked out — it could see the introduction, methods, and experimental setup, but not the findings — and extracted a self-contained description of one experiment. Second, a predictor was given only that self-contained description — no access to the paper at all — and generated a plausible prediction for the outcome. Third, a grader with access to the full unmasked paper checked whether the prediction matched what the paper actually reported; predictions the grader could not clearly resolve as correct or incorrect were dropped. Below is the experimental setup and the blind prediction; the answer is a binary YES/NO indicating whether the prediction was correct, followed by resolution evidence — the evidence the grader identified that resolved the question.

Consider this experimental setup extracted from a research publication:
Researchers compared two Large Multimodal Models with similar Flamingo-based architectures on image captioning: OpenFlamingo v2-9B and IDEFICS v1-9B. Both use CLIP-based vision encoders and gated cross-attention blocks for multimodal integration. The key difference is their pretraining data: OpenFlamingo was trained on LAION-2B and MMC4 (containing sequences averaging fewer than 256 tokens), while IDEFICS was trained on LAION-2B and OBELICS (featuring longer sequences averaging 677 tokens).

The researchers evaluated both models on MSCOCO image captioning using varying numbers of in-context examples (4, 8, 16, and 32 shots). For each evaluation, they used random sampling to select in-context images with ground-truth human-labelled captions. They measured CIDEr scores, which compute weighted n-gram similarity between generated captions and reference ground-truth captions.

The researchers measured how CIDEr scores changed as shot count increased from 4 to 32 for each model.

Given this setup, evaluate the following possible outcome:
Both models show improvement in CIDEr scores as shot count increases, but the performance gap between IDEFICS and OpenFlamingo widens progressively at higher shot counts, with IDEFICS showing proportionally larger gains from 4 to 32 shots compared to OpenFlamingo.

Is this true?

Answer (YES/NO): NO